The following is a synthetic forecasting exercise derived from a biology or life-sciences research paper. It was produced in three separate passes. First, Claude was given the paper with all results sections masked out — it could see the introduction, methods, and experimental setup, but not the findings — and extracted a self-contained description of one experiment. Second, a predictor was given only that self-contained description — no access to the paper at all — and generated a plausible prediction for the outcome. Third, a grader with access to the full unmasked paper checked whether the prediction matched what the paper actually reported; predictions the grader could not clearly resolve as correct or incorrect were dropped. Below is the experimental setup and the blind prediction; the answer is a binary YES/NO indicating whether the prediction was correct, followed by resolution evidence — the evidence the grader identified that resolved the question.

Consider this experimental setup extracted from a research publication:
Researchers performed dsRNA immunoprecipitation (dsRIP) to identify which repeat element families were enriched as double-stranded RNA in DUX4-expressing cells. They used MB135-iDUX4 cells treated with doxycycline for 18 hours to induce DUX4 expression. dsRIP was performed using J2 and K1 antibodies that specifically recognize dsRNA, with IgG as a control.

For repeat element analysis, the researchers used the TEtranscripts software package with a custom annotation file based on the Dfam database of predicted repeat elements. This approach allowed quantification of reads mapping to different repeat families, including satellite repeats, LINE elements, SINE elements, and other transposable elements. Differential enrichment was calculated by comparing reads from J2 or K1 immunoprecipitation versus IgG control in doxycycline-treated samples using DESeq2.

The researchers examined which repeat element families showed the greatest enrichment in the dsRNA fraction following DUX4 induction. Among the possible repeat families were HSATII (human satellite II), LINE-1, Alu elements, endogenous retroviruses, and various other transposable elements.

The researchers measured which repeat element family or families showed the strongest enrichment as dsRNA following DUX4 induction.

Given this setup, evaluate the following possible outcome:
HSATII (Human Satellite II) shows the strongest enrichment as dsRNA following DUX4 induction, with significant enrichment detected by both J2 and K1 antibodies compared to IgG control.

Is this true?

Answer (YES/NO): NO